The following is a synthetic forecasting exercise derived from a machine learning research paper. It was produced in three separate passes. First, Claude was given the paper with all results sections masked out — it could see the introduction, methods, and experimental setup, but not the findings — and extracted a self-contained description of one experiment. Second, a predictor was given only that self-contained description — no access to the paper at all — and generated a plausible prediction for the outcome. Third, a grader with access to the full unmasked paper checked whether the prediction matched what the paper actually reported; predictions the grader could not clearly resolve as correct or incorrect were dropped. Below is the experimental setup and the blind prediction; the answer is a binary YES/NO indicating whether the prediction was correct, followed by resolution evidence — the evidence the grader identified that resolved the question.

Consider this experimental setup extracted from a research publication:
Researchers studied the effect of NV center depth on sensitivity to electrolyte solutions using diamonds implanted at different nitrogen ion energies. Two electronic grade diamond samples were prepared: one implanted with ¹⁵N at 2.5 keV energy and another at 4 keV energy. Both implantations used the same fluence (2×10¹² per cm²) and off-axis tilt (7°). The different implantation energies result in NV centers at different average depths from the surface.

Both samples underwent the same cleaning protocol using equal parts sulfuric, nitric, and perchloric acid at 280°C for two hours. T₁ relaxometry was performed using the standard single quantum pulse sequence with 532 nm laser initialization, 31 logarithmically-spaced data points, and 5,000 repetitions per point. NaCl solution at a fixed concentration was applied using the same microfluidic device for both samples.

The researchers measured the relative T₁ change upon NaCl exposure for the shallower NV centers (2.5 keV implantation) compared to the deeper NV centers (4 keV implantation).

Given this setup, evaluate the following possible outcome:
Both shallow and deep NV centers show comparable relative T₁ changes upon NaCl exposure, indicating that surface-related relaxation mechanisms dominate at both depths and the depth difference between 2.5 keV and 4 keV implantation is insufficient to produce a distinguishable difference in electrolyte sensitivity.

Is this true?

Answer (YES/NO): NO